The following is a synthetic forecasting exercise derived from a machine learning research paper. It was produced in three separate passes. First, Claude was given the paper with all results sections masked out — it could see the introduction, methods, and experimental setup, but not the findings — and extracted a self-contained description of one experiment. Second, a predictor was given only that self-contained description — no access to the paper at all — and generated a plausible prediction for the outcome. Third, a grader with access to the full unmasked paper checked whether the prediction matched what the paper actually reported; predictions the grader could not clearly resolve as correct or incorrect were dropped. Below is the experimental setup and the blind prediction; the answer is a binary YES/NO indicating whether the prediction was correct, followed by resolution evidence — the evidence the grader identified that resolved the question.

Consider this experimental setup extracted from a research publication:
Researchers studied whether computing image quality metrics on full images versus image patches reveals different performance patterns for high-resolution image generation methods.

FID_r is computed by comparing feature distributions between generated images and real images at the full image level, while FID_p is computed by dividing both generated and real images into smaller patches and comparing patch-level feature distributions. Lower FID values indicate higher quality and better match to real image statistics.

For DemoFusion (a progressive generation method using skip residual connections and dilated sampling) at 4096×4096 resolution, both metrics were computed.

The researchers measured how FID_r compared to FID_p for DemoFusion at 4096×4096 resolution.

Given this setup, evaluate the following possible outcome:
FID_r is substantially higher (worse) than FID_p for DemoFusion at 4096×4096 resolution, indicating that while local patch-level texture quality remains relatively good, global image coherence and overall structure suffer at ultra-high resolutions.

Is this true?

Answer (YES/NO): YES